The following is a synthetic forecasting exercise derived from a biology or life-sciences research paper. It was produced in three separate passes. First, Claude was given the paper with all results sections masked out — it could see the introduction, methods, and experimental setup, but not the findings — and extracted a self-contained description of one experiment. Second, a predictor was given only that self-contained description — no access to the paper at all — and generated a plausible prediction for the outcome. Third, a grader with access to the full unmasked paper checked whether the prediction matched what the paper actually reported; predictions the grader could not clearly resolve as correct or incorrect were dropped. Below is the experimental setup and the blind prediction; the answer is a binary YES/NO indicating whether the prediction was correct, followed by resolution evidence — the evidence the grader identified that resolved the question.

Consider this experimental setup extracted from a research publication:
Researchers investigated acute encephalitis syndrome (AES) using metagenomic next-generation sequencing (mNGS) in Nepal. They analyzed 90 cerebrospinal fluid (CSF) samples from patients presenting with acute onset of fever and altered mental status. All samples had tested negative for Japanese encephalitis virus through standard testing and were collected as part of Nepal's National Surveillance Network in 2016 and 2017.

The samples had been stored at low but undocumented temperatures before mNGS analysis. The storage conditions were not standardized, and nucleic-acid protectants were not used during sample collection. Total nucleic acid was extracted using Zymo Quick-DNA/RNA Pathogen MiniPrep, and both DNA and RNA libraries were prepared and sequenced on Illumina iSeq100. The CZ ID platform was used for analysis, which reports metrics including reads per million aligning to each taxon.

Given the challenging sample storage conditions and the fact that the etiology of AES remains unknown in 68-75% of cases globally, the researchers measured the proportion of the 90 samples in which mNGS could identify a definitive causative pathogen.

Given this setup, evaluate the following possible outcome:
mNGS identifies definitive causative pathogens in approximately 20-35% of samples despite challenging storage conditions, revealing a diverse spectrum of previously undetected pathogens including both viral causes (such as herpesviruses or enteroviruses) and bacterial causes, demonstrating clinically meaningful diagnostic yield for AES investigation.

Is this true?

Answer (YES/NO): NO